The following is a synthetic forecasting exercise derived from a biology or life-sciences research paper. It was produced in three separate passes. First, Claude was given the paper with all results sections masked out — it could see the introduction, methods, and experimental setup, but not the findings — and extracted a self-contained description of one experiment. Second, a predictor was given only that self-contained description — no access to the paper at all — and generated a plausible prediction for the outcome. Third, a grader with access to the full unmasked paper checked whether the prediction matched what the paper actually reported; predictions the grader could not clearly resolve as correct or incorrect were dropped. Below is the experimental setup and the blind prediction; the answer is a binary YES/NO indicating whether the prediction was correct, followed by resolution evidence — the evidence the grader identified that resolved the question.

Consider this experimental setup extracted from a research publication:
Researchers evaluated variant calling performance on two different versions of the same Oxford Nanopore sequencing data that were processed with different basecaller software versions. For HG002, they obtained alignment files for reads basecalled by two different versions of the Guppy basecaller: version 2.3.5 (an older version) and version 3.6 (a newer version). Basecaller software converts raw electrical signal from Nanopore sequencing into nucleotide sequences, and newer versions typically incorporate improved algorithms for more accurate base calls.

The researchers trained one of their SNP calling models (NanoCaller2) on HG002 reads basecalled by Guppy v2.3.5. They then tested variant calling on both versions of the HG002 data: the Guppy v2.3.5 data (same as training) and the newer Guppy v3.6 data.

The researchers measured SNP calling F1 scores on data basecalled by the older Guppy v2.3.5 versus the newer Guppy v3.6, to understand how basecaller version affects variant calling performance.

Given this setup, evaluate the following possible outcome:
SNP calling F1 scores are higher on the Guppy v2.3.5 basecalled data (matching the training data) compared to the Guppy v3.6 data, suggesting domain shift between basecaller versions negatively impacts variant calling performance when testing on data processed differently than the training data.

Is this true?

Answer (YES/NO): NO